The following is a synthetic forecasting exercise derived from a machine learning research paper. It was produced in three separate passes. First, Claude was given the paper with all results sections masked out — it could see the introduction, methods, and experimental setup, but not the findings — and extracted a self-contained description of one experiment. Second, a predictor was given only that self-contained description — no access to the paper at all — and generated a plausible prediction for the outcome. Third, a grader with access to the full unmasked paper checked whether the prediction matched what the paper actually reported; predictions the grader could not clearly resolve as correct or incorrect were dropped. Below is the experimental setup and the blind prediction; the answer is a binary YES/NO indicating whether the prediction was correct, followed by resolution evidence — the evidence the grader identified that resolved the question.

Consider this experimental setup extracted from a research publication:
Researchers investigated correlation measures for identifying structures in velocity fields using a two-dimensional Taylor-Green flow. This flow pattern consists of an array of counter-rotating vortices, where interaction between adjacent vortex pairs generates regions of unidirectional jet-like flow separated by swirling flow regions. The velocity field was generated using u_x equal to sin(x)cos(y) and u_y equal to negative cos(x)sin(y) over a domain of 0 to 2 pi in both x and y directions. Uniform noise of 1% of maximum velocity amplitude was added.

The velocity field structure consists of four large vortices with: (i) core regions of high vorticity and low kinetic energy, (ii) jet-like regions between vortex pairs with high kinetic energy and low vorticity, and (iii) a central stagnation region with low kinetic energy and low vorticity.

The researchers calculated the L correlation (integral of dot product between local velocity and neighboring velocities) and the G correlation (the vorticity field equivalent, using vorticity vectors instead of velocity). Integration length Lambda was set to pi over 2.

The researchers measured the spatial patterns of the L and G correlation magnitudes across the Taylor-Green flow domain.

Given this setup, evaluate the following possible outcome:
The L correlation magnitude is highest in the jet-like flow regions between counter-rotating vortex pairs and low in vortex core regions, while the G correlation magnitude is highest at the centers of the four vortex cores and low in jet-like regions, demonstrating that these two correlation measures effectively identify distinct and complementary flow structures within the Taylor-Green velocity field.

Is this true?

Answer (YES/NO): YES